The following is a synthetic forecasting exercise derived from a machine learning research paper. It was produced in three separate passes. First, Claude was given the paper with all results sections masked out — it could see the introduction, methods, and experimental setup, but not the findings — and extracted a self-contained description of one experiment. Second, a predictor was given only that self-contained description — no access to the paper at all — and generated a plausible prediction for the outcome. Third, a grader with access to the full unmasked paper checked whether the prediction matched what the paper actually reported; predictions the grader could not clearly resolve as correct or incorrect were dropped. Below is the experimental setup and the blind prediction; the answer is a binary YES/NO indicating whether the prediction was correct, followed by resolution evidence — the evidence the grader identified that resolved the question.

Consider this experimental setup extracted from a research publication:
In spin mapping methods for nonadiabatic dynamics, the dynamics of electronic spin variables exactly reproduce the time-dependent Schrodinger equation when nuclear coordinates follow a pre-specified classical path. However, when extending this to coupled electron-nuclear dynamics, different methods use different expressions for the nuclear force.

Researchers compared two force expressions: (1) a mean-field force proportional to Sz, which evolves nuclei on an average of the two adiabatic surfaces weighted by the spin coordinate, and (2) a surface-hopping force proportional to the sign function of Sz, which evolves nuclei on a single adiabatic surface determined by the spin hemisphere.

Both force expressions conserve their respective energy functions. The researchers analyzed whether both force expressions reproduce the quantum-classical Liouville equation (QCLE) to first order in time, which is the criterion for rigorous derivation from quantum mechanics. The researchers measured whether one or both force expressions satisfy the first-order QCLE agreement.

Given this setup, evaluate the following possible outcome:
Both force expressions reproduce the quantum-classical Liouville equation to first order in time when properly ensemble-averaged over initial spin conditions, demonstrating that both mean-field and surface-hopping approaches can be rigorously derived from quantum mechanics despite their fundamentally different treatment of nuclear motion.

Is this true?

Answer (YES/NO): YES